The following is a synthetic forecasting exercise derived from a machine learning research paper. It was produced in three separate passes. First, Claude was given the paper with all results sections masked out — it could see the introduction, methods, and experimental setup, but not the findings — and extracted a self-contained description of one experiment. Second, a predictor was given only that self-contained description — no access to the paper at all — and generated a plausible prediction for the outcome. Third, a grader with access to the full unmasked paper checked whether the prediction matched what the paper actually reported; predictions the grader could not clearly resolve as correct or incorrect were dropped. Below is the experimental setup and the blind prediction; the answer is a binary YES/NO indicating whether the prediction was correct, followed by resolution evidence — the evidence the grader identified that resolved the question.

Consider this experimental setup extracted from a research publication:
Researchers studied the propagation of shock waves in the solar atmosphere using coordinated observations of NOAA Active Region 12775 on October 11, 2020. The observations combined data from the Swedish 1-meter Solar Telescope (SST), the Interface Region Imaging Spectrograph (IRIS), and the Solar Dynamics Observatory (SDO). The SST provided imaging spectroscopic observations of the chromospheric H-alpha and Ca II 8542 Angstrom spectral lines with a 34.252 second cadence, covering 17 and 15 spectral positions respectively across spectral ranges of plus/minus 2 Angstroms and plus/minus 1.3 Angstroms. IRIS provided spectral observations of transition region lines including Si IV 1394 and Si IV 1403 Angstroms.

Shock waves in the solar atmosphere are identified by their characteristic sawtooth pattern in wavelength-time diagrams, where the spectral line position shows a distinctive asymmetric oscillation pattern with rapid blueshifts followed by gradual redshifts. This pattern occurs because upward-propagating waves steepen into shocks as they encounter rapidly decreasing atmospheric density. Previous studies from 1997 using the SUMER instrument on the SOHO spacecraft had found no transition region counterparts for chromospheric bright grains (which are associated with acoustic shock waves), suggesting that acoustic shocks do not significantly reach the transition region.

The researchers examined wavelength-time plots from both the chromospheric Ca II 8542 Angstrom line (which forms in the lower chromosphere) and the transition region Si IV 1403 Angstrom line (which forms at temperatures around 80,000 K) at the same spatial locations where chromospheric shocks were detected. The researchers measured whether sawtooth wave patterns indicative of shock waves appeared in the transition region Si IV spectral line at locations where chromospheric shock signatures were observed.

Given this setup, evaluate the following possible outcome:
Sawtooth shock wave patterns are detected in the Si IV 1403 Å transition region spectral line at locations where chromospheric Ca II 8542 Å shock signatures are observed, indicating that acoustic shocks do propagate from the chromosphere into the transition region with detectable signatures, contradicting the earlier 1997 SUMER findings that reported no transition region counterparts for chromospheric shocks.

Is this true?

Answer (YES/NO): YES